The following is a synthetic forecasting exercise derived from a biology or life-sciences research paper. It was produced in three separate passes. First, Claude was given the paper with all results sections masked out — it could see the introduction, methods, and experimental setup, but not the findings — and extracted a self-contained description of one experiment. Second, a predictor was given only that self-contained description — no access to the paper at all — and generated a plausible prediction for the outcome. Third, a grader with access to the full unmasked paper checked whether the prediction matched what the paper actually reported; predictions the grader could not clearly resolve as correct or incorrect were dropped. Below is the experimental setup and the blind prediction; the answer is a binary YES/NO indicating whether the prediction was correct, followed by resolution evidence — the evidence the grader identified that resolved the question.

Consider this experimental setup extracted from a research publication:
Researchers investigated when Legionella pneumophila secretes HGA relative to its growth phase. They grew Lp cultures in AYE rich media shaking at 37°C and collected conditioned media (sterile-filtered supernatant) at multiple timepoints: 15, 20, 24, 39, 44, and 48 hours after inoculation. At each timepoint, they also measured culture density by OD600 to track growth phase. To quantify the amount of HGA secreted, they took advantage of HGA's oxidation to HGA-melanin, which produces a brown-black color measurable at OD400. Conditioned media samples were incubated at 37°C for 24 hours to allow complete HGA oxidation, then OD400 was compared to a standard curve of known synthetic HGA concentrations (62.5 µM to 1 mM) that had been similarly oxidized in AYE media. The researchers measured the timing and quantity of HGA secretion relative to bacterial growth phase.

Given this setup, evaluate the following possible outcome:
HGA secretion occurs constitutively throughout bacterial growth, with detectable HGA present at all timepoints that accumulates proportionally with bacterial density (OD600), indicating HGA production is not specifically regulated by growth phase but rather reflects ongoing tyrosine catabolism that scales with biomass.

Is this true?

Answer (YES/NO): NO